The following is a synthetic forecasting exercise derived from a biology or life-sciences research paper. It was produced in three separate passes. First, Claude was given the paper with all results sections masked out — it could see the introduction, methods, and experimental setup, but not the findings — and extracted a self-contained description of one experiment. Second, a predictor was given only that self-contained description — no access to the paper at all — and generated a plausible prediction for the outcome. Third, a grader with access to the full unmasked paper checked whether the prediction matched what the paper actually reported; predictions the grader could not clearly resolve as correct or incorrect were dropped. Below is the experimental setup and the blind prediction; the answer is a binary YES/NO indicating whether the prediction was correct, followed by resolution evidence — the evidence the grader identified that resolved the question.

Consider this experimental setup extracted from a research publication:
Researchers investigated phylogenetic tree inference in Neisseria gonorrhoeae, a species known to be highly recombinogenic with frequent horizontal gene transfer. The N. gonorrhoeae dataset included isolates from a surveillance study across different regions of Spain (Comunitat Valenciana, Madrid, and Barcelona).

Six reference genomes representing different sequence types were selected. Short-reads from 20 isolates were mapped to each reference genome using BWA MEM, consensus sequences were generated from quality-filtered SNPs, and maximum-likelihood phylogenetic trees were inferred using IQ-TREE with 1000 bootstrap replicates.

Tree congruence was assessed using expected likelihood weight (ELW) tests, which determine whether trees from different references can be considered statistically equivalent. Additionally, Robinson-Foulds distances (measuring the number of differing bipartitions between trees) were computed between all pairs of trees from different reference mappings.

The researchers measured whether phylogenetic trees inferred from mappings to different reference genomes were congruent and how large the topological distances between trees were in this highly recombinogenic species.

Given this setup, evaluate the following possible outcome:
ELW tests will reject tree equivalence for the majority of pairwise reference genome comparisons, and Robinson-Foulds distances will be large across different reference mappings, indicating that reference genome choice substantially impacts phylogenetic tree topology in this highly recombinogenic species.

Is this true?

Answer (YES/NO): YES